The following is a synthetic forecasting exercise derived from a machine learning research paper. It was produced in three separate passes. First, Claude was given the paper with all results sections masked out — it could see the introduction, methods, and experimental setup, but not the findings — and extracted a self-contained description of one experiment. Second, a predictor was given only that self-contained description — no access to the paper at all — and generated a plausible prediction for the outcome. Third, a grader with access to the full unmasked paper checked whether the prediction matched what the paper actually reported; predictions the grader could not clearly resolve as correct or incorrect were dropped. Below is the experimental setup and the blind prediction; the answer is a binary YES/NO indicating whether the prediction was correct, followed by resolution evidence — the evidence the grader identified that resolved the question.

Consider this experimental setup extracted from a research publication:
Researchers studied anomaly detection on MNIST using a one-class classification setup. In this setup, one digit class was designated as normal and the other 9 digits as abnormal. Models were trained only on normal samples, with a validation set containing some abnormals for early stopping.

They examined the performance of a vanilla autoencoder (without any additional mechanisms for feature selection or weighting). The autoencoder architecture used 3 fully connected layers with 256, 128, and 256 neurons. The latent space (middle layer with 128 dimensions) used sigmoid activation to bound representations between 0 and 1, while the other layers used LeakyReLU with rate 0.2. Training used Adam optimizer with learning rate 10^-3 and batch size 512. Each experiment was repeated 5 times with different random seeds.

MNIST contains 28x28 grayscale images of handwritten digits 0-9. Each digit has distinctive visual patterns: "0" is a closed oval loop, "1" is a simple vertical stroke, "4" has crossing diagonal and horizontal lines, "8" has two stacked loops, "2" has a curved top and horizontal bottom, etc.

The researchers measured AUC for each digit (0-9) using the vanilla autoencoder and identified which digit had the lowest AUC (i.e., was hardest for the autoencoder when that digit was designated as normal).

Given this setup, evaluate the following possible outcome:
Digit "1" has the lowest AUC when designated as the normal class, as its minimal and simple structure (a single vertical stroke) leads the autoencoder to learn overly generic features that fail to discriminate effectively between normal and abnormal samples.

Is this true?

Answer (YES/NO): NO